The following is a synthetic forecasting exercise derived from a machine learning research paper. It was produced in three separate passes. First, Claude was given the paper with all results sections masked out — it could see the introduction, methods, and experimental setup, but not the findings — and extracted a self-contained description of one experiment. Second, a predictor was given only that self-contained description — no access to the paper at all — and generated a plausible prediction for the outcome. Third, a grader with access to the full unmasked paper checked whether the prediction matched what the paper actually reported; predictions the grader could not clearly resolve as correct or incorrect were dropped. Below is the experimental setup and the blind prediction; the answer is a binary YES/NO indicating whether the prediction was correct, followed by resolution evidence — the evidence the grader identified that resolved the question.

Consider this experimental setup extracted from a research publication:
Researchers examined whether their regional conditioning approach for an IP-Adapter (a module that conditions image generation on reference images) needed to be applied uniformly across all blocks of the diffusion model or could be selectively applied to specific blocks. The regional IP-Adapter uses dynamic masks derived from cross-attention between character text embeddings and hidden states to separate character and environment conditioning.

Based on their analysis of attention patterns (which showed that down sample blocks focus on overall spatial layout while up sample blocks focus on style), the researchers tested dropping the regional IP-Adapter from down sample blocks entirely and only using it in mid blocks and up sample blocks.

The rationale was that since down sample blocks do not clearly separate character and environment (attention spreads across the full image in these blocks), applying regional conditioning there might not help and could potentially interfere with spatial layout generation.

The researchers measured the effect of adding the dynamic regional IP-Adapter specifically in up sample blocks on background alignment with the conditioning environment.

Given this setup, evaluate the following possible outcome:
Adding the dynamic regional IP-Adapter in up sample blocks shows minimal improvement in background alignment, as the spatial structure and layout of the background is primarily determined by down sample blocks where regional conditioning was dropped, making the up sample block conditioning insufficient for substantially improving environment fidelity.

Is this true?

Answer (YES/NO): NO